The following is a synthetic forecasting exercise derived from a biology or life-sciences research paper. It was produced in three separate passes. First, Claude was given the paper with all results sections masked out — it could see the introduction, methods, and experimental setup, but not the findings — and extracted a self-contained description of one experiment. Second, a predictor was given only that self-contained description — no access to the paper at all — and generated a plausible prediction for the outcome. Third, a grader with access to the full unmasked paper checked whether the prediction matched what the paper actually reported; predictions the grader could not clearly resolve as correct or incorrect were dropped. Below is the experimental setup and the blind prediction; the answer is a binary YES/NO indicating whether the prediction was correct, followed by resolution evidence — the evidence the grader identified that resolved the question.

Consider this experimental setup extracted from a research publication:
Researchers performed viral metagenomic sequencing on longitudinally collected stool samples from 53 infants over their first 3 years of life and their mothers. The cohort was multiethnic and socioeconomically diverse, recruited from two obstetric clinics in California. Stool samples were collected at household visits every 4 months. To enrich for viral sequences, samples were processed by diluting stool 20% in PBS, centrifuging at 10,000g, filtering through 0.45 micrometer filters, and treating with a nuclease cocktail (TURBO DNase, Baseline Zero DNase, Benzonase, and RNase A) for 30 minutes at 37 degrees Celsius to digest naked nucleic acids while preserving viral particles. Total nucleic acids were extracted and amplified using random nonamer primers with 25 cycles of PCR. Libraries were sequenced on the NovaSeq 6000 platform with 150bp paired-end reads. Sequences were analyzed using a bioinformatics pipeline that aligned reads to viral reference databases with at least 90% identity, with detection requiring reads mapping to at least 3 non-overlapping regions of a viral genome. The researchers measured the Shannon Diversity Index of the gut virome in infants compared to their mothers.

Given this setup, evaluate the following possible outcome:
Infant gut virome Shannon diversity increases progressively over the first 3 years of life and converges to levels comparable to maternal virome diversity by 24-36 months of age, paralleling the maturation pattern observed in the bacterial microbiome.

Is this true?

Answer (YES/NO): NO